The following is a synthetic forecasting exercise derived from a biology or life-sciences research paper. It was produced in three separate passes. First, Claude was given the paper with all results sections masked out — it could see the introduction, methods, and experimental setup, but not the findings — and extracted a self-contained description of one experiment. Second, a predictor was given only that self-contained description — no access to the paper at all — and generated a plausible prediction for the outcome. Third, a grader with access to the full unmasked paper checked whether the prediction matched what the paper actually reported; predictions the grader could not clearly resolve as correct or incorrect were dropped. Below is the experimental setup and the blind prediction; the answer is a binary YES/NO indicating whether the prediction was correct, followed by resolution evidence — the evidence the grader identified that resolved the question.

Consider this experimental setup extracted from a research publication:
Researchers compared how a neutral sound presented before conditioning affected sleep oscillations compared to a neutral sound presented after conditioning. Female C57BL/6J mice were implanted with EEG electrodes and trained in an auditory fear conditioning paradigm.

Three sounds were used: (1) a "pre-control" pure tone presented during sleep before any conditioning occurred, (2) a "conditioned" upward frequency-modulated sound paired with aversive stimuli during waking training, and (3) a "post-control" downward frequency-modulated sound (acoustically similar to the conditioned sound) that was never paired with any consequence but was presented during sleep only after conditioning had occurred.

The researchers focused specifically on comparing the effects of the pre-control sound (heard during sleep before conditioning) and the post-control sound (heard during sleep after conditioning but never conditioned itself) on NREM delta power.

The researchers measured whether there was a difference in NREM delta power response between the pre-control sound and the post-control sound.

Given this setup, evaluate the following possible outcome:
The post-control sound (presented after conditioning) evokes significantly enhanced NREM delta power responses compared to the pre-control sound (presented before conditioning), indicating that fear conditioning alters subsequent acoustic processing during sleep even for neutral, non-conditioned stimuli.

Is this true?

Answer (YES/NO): NO